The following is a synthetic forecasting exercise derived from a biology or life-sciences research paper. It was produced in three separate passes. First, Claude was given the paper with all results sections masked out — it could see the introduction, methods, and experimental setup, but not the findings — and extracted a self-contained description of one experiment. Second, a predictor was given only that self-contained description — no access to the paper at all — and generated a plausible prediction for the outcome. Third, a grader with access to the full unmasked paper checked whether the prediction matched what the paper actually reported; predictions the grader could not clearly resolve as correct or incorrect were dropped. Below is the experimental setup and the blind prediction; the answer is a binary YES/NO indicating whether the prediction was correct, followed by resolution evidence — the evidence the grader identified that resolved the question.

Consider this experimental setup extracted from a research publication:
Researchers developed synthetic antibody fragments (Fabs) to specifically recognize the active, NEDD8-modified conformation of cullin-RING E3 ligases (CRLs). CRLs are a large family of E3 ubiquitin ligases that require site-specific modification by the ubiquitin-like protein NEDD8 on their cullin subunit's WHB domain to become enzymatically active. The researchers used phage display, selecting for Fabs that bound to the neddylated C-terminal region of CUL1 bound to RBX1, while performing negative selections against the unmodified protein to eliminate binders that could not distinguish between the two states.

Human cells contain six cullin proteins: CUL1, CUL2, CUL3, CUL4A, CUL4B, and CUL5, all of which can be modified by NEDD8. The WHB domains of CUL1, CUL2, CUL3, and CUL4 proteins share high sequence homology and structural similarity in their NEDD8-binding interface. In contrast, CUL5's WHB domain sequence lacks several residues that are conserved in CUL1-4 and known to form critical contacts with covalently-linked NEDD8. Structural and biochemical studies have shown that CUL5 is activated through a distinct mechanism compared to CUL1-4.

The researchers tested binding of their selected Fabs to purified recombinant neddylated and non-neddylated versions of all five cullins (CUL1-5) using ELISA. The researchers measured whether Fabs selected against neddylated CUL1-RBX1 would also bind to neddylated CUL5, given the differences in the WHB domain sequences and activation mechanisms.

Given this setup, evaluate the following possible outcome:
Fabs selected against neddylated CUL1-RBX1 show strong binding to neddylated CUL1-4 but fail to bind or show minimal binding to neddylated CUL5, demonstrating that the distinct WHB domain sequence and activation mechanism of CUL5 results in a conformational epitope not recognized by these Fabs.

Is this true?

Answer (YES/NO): YES